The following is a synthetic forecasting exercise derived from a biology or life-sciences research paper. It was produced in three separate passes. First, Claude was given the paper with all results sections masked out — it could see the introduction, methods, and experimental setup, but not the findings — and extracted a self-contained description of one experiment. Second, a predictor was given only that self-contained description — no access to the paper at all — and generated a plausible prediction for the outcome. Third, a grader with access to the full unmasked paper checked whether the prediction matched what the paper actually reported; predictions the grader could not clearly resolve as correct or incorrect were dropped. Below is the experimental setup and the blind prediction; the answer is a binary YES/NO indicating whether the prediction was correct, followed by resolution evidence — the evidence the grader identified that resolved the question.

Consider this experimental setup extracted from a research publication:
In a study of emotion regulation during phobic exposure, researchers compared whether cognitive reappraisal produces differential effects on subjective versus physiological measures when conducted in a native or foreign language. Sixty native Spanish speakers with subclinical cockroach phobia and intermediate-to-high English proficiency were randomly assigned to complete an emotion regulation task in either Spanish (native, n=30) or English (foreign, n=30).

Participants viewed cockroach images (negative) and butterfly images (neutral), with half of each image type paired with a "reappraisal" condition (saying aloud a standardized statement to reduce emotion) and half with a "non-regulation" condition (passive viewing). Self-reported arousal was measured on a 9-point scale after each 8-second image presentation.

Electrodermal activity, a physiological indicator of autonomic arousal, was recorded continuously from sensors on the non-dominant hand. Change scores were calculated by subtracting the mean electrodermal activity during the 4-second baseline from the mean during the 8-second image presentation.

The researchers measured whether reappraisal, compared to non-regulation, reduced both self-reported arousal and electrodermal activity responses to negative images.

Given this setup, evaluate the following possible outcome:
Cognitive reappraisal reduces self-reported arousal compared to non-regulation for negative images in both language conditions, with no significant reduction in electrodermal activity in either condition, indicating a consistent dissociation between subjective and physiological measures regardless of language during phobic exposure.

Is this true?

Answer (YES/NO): NO